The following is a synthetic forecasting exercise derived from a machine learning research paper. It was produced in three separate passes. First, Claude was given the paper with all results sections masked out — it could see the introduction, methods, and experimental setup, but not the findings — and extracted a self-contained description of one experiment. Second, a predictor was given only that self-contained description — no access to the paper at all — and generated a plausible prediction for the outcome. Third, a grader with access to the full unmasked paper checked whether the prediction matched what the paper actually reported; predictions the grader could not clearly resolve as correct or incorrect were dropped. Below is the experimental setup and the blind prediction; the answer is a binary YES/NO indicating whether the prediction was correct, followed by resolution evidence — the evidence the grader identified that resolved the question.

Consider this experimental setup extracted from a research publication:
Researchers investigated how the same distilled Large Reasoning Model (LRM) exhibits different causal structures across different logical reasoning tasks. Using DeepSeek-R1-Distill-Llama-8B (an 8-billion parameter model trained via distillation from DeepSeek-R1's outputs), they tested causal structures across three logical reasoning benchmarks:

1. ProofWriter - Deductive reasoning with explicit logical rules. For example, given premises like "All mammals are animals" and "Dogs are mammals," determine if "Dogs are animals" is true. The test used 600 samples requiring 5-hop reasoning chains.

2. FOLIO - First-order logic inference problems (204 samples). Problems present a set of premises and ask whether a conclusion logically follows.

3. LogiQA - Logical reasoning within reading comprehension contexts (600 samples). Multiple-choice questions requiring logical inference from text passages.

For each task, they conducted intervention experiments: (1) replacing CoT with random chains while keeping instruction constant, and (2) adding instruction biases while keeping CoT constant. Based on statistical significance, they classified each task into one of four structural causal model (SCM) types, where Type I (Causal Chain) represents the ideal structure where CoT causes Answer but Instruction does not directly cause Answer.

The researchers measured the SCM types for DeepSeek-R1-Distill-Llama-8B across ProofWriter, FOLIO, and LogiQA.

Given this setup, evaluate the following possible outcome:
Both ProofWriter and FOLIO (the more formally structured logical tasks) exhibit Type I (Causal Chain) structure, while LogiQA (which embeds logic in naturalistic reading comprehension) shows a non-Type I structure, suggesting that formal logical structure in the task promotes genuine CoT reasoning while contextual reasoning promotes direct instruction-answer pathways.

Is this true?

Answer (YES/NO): NO